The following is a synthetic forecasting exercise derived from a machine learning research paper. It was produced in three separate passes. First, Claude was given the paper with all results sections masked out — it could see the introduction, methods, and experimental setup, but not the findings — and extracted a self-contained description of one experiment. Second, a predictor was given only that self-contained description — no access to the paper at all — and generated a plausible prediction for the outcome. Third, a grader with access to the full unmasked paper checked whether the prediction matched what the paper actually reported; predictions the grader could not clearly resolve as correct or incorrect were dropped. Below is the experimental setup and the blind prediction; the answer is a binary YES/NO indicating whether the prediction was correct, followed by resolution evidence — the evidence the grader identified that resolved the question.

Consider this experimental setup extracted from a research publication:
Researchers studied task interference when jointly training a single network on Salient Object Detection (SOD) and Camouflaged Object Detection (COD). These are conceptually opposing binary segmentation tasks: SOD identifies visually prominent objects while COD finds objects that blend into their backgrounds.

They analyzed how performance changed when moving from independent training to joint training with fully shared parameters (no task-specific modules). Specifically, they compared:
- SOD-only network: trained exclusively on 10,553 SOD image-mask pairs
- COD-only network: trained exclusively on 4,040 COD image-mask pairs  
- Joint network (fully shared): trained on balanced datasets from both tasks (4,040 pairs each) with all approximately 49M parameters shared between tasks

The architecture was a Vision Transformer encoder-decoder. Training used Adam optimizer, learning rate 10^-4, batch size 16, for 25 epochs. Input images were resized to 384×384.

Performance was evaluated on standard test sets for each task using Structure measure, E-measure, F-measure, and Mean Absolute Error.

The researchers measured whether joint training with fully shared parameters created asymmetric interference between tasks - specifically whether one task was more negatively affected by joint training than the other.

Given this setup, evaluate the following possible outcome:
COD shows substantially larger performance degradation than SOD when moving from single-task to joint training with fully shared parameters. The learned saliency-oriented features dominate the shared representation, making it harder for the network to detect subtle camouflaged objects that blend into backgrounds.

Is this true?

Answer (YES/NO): YES